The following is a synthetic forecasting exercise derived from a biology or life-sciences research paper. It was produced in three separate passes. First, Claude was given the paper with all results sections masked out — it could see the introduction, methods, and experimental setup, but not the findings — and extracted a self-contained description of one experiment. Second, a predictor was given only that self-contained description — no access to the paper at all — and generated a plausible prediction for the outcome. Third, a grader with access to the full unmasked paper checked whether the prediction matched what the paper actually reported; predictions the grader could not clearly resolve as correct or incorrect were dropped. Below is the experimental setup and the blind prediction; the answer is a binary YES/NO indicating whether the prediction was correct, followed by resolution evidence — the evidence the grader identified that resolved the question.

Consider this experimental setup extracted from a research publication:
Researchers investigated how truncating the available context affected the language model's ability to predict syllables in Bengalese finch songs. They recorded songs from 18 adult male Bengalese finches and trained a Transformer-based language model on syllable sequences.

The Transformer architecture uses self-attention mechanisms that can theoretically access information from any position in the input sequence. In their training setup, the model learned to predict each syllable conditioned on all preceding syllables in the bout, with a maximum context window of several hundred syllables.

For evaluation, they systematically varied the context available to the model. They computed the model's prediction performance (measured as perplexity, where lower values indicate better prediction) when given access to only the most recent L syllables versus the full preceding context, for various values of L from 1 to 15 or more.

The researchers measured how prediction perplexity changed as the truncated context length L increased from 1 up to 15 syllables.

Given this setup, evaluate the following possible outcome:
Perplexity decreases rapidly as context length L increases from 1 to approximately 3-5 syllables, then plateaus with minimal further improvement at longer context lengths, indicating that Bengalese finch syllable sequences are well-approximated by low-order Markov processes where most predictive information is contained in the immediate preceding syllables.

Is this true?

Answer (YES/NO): NO